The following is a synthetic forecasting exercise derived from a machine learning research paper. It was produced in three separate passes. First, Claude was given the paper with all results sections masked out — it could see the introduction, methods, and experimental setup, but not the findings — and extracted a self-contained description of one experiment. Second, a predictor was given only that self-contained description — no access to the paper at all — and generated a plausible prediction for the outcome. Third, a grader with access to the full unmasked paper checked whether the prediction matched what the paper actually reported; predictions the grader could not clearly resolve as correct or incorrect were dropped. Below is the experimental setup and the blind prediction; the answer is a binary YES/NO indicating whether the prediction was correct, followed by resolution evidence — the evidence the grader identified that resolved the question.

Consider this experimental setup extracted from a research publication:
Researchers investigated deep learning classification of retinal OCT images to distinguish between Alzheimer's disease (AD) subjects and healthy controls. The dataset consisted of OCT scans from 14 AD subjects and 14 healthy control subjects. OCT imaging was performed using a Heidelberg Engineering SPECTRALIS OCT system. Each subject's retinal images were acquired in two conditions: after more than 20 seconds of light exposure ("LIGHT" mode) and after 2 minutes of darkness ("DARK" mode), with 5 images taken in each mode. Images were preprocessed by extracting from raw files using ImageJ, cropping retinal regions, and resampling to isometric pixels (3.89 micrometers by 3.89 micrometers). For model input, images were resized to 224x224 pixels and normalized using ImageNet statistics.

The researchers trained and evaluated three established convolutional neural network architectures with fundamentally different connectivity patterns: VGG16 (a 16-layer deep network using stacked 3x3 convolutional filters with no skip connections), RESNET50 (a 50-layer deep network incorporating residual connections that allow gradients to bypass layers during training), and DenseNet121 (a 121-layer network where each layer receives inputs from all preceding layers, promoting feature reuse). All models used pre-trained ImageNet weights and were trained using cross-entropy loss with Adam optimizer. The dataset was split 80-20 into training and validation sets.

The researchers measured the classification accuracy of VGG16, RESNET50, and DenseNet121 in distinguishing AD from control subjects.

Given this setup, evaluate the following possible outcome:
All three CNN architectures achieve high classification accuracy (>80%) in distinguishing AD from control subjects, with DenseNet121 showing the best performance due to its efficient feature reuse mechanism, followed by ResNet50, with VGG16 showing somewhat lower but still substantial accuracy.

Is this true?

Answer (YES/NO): NO